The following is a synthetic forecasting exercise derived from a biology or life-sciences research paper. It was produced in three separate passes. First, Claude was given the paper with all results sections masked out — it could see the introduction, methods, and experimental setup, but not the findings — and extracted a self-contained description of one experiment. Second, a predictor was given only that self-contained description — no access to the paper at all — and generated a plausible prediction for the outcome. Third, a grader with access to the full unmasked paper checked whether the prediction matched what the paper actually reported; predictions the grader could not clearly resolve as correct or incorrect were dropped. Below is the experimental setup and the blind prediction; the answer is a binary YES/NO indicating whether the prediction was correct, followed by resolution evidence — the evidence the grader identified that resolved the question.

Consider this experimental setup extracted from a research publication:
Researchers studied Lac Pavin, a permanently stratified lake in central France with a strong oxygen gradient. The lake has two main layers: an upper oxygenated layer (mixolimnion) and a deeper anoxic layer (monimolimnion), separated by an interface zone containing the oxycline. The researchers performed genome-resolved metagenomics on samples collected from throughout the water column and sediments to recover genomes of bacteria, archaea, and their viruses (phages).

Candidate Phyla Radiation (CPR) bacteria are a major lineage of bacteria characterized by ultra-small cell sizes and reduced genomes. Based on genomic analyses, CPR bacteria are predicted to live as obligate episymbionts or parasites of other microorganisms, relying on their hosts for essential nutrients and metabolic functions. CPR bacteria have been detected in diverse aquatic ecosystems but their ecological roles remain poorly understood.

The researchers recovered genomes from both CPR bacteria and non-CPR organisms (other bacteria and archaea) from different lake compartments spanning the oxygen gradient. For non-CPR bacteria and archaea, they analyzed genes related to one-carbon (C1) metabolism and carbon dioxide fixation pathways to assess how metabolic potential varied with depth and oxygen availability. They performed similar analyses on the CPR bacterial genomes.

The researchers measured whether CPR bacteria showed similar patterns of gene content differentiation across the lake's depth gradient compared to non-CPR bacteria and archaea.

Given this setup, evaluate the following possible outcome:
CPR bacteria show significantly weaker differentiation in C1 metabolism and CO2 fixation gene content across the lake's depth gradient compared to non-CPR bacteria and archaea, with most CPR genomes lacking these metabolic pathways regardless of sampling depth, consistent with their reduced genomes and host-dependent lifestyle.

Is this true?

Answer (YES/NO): YES